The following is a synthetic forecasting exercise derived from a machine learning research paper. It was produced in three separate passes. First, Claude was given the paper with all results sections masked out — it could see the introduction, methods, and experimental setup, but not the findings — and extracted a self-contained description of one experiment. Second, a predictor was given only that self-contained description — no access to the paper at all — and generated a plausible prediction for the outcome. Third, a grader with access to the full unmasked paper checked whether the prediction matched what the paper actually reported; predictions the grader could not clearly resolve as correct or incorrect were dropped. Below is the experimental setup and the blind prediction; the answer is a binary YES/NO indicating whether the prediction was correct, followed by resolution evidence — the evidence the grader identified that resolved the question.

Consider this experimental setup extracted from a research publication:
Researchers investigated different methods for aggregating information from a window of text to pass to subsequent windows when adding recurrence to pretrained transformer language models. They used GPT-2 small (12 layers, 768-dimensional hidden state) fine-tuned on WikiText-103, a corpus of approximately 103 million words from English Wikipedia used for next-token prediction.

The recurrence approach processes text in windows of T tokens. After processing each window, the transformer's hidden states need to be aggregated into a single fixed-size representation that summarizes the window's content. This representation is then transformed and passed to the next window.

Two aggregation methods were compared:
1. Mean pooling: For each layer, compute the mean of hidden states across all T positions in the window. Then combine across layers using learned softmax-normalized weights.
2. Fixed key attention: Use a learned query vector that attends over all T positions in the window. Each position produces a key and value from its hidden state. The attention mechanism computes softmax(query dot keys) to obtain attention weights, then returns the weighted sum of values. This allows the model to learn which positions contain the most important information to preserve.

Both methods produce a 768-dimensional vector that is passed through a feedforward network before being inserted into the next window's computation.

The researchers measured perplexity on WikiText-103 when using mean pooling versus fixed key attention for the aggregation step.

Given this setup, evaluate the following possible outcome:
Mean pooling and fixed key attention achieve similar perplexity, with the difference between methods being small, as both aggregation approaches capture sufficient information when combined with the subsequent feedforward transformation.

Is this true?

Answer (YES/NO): YES